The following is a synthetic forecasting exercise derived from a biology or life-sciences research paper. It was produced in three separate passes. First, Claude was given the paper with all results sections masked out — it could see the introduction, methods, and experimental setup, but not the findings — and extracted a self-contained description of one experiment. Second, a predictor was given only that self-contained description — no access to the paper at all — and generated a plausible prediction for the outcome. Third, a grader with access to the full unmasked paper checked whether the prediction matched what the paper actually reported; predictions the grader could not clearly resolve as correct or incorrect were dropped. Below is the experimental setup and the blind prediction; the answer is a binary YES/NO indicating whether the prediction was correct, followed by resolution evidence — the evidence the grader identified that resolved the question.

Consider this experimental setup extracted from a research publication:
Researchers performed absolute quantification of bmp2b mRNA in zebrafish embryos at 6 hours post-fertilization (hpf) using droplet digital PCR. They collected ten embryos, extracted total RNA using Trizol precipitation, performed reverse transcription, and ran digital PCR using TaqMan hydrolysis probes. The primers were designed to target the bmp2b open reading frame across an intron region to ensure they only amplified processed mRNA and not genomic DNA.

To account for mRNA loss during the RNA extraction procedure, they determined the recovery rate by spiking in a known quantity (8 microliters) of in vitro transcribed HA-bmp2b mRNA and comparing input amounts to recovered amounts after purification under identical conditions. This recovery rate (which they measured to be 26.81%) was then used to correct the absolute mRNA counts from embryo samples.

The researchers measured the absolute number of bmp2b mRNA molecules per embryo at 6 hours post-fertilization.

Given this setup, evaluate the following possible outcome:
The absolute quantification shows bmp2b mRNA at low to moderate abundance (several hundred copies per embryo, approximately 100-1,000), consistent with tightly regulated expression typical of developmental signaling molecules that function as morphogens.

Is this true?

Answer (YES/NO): NO